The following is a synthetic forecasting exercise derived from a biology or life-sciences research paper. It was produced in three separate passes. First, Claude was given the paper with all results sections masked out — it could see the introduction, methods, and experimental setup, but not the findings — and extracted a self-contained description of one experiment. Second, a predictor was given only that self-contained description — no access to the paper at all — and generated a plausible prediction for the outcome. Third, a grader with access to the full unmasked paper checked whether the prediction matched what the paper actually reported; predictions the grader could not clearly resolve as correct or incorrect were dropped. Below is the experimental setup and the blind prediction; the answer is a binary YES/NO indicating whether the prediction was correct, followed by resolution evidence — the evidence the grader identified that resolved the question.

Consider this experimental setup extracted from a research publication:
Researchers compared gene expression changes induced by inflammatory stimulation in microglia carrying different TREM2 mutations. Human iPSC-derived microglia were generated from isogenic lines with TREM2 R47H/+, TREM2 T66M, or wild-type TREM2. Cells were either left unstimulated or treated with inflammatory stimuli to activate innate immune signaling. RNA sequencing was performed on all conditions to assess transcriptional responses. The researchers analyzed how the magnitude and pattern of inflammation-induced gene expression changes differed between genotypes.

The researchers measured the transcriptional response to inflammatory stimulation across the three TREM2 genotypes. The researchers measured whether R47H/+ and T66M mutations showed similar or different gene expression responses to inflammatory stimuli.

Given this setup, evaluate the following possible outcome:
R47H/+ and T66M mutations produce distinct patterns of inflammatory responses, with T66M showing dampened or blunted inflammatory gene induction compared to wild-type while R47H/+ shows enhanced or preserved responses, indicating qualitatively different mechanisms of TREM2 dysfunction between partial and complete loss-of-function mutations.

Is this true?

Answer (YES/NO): YES